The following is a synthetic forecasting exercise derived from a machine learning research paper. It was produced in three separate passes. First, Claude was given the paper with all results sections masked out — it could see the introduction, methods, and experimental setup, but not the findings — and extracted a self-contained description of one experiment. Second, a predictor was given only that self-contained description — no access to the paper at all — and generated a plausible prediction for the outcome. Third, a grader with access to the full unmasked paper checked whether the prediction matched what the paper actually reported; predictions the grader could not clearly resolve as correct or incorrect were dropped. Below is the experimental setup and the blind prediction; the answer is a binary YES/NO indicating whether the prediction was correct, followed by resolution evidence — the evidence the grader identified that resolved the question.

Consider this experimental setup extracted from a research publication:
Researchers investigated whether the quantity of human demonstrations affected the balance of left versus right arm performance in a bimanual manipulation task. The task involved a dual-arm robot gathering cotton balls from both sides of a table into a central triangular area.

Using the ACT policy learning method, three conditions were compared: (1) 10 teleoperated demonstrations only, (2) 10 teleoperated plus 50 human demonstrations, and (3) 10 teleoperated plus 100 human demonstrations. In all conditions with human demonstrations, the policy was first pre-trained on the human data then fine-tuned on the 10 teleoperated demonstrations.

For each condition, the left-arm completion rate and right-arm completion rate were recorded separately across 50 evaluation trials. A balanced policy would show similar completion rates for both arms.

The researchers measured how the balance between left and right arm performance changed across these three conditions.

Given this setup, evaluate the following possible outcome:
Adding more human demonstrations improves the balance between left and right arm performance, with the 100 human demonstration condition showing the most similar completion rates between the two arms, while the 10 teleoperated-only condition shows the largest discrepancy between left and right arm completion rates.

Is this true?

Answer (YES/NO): YES